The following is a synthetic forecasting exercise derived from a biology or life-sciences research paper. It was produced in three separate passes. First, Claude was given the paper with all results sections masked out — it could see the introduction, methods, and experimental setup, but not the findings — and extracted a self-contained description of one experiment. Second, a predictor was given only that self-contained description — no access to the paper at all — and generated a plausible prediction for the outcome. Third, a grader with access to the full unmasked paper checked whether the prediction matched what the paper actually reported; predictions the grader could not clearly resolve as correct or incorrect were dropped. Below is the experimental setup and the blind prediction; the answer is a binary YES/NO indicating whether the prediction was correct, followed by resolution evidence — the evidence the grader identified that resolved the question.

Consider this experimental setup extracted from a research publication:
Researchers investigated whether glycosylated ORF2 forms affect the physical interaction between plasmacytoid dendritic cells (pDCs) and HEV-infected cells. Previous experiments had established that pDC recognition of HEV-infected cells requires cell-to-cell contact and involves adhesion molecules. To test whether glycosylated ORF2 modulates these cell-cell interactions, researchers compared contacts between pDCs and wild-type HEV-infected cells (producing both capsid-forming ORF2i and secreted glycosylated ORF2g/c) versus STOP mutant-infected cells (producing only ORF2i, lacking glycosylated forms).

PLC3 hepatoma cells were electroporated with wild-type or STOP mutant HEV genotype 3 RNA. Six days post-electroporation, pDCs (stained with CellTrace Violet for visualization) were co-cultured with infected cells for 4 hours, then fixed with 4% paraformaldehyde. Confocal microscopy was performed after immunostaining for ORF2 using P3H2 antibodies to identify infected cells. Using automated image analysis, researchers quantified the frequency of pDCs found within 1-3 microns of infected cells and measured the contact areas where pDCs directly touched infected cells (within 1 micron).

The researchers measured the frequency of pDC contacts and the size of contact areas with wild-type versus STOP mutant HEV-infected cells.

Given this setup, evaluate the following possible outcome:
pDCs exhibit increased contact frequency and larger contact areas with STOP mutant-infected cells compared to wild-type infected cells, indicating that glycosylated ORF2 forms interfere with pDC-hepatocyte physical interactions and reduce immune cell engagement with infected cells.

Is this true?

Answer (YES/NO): NO